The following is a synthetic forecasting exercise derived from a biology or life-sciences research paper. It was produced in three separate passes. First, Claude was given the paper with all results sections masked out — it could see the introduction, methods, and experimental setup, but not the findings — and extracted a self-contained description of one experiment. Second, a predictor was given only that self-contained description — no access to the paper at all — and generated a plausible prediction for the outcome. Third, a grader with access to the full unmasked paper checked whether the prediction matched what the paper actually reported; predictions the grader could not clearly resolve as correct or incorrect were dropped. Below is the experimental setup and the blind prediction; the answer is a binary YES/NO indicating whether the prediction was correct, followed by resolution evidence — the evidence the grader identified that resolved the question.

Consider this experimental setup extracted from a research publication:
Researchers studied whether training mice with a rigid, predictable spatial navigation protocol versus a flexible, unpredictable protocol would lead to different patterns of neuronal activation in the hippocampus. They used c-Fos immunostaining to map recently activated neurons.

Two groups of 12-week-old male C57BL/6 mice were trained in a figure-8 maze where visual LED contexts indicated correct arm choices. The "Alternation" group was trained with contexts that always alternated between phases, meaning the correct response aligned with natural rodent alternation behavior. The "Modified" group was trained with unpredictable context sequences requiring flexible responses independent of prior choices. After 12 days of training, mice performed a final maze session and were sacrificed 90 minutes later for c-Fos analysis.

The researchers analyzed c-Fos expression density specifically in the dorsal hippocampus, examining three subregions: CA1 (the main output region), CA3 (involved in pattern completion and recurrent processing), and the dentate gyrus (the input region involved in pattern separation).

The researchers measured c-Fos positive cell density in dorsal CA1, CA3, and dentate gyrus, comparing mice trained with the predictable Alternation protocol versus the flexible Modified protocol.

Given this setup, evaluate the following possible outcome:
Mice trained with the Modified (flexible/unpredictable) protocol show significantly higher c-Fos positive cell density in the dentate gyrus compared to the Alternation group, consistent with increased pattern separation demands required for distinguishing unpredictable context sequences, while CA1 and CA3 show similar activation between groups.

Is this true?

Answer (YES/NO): NO